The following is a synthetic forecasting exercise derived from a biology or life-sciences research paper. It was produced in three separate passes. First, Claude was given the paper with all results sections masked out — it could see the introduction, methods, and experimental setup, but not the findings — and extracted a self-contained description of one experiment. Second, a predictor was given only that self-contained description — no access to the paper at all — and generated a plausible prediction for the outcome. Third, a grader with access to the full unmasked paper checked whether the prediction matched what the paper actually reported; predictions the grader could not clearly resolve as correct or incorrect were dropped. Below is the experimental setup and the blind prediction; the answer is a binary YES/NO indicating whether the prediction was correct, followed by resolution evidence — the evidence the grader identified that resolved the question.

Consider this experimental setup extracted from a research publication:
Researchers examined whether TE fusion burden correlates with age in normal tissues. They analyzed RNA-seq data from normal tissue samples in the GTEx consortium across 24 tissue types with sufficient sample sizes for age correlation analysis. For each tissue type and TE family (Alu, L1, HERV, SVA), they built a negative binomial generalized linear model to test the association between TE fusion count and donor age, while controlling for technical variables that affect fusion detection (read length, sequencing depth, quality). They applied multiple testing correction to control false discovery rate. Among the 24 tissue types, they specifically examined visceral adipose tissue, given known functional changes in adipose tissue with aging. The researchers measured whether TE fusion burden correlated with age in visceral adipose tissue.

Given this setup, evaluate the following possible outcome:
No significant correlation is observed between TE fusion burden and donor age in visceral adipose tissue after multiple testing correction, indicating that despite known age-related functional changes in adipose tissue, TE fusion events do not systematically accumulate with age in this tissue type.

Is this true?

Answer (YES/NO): NO